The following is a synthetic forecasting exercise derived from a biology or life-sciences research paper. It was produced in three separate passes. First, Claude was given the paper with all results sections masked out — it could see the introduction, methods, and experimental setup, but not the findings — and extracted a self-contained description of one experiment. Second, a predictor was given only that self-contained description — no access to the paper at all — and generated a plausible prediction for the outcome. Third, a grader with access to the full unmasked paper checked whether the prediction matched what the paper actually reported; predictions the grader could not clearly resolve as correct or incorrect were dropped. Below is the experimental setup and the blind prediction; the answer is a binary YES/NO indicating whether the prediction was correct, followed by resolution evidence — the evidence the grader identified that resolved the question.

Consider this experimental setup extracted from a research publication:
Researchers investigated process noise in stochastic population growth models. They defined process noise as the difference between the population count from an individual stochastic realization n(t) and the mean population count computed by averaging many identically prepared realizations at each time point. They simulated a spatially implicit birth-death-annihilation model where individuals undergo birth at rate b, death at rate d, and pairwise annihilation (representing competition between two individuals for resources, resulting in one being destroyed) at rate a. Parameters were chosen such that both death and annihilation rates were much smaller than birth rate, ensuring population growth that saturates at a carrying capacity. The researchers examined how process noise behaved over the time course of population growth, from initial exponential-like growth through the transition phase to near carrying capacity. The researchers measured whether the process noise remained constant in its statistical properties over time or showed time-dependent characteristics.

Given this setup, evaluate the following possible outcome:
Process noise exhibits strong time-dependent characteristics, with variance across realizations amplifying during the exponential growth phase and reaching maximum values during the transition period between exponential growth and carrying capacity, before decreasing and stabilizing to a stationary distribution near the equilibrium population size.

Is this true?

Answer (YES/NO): NO